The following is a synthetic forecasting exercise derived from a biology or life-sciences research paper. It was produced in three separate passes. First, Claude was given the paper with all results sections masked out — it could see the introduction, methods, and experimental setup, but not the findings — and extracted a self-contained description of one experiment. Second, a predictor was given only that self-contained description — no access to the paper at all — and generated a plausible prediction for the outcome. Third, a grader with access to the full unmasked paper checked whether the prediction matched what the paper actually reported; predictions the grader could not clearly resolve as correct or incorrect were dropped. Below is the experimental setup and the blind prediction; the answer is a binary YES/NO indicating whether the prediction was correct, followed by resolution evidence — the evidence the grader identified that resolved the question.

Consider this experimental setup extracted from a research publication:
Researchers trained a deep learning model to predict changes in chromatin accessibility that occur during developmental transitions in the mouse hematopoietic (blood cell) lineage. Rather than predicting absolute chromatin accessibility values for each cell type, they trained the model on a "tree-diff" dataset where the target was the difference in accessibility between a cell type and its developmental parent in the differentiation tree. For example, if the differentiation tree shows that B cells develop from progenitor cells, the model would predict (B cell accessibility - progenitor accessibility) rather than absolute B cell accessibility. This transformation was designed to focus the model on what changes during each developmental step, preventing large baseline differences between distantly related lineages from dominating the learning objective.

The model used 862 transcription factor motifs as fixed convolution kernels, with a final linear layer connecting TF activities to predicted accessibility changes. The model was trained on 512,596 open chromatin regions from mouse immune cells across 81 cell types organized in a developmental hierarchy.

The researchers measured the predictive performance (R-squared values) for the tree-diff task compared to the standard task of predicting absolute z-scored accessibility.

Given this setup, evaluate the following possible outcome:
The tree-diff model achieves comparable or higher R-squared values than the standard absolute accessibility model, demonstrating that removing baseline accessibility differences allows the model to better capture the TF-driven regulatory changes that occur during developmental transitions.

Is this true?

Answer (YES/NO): NO